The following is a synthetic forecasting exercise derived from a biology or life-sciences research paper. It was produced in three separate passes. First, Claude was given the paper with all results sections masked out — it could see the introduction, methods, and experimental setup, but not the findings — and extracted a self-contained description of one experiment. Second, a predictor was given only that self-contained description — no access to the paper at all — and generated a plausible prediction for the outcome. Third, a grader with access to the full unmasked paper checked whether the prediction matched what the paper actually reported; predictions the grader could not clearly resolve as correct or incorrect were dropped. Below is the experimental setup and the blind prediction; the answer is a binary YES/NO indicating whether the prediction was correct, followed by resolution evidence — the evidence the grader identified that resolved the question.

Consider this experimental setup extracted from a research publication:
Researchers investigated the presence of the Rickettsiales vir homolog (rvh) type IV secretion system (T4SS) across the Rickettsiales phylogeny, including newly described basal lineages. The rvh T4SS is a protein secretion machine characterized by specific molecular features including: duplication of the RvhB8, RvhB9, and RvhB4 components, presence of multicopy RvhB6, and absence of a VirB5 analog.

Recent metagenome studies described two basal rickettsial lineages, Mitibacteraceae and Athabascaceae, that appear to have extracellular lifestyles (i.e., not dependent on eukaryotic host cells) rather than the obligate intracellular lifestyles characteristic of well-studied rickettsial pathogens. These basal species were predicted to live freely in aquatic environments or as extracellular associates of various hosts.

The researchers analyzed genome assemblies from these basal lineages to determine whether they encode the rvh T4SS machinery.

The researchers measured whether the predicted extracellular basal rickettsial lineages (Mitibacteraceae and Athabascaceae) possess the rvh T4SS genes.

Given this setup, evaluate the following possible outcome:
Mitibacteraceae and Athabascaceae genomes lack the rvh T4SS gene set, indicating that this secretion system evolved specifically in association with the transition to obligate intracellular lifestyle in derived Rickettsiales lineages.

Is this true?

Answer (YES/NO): NO